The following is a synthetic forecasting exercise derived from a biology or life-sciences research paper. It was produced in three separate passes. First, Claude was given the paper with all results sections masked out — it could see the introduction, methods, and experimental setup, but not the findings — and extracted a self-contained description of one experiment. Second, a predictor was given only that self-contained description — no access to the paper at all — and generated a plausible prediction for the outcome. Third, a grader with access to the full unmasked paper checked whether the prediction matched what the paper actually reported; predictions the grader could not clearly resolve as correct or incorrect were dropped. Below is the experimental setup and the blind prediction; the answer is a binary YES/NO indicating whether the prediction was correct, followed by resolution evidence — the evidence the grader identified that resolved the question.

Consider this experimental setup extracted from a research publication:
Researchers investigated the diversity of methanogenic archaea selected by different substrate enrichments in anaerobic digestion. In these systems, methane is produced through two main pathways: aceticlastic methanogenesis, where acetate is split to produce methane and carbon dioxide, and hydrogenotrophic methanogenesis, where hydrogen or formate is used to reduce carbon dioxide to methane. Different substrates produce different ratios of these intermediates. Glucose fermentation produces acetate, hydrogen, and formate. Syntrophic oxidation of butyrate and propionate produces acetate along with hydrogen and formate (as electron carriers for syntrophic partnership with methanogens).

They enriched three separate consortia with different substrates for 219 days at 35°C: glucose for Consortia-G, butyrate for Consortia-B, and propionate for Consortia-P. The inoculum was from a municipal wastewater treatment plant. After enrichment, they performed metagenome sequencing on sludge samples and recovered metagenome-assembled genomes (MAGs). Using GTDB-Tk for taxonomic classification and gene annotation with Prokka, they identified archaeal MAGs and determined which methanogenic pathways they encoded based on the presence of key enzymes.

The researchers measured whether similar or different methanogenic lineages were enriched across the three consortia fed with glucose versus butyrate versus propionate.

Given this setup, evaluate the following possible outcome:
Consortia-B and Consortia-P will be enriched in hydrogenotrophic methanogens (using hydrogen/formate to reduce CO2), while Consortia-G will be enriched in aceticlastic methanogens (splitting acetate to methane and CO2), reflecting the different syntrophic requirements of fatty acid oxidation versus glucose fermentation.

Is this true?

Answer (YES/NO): YES